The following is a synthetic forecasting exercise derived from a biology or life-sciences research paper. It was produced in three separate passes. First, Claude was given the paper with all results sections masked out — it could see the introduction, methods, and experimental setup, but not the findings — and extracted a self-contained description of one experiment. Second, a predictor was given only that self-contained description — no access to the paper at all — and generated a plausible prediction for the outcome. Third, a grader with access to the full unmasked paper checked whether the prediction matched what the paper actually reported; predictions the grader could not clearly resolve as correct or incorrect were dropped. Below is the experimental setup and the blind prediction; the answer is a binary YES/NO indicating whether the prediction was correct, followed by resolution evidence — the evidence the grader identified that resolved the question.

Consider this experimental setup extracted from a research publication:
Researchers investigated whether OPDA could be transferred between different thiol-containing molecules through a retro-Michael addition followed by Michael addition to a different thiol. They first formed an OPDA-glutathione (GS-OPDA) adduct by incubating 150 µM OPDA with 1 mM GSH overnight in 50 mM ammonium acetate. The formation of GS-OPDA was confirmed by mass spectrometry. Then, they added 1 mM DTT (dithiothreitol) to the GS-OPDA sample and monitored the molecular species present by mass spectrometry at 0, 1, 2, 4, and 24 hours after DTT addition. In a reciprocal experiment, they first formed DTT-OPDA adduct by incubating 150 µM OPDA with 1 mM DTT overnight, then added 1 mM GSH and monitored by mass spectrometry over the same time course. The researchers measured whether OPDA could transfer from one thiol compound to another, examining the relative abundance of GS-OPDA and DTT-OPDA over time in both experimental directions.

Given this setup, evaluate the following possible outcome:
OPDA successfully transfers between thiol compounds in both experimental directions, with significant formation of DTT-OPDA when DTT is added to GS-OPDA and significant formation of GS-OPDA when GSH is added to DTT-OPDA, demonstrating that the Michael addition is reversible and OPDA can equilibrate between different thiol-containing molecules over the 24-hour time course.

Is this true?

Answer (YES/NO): NO